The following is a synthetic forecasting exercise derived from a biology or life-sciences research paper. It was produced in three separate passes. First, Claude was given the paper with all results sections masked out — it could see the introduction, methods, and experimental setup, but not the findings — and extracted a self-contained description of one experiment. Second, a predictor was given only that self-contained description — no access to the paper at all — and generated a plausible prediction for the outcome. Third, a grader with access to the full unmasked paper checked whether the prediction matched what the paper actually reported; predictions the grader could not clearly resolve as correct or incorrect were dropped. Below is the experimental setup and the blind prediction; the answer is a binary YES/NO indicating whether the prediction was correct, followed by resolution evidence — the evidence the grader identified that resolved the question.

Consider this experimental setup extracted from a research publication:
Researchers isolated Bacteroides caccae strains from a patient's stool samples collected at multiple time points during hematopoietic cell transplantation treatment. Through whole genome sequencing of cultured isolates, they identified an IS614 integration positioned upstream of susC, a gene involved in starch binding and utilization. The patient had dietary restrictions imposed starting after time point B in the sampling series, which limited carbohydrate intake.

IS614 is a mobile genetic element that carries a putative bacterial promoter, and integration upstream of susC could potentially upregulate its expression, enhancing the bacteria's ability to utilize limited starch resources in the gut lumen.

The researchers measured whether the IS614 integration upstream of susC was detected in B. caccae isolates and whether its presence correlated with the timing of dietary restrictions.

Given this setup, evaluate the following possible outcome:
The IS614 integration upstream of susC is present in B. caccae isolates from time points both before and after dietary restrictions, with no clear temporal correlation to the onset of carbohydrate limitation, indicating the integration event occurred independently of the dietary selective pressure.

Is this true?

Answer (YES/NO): NO